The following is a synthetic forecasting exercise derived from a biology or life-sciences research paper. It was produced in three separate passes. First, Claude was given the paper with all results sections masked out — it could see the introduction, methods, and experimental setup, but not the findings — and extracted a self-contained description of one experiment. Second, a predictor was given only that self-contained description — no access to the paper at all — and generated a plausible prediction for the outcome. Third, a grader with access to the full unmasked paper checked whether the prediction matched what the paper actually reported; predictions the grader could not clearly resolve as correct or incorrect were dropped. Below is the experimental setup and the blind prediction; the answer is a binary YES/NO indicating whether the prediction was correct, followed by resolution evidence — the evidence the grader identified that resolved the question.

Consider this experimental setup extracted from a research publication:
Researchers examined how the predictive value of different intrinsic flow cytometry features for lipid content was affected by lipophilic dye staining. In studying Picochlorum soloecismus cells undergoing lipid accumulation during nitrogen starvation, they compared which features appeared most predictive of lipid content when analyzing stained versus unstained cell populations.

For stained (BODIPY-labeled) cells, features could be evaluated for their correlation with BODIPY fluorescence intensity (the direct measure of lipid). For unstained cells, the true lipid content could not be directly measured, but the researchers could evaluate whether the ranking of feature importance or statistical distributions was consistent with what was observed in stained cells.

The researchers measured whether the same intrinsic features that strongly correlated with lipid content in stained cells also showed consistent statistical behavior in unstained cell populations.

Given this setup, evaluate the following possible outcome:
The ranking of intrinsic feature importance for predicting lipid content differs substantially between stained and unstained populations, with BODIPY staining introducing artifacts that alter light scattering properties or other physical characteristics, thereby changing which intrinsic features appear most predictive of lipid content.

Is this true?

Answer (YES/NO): YES